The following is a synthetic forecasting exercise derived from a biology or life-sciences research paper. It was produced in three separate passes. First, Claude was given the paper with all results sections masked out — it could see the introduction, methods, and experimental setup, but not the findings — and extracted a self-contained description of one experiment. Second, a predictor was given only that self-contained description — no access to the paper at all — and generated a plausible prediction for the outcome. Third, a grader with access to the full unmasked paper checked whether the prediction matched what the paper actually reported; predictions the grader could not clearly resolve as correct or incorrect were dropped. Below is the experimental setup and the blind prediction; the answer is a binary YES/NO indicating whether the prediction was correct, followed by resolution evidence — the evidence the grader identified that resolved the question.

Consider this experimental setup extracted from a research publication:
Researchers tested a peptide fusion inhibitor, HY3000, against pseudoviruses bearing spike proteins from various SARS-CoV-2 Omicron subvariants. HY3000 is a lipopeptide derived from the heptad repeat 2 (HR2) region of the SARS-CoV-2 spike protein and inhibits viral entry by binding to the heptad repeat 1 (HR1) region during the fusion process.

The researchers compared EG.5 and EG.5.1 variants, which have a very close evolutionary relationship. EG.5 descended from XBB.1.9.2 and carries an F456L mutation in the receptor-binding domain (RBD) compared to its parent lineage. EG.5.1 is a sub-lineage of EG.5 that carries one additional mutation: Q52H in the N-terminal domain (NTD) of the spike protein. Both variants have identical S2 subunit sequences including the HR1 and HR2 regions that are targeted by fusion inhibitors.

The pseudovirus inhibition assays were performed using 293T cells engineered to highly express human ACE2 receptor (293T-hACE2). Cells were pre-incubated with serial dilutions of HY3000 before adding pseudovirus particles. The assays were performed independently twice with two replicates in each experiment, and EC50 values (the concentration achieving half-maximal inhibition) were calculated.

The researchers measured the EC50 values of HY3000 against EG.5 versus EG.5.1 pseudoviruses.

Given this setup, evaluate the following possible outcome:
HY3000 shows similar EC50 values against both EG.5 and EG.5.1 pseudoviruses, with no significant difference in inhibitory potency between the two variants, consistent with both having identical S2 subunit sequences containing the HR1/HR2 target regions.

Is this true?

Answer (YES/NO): YES